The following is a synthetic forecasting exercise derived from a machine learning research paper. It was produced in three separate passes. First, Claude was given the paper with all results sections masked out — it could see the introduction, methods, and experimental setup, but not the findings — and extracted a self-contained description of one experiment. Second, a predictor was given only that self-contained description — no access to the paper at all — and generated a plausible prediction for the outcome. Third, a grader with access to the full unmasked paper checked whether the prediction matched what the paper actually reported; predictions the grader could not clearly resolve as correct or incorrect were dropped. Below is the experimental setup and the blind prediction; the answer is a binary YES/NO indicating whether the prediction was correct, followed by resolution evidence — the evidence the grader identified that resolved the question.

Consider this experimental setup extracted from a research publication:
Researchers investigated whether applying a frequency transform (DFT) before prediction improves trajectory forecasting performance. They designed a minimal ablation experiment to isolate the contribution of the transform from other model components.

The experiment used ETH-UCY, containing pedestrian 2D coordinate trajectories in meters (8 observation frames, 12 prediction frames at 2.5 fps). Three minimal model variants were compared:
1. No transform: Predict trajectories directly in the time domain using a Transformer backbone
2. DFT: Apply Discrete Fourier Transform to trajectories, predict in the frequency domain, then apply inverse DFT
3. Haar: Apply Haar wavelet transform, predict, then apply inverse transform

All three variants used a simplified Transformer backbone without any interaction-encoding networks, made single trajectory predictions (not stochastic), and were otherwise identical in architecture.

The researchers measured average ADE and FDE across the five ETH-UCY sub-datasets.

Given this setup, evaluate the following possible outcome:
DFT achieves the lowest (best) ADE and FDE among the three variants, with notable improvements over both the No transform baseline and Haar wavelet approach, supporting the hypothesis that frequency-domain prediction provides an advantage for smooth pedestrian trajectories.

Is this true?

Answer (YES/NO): NO